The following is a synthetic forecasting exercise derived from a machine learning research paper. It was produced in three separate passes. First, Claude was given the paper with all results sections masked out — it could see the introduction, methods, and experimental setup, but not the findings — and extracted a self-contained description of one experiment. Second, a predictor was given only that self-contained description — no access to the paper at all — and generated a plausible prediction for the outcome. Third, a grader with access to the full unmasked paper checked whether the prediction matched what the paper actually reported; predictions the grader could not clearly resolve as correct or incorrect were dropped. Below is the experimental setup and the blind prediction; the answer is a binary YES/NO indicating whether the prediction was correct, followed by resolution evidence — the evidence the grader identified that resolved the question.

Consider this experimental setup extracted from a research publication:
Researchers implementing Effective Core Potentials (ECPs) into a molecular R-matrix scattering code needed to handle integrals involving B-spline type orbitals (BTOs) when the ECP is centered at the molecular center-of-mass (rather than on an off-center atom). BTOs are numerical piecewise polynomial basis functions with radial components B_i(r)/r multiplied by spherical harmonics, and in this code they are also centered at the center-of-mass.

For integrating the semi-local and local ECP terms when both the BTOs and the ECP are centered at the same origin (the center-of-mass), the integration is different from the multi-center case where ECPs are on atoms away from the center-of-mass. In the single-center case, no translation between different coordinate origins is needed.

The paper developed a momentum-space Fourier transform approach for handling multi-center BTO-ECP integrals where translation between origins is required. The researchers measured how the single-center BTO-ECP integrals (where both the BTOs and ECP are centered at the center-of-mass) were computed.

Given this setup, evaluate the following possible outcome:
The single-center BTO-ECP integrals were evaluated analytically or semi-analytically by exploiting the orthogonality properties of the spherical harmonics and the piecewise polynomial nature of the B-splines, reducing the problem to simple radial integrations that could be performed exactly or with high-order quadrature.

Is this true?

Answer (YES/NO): NO